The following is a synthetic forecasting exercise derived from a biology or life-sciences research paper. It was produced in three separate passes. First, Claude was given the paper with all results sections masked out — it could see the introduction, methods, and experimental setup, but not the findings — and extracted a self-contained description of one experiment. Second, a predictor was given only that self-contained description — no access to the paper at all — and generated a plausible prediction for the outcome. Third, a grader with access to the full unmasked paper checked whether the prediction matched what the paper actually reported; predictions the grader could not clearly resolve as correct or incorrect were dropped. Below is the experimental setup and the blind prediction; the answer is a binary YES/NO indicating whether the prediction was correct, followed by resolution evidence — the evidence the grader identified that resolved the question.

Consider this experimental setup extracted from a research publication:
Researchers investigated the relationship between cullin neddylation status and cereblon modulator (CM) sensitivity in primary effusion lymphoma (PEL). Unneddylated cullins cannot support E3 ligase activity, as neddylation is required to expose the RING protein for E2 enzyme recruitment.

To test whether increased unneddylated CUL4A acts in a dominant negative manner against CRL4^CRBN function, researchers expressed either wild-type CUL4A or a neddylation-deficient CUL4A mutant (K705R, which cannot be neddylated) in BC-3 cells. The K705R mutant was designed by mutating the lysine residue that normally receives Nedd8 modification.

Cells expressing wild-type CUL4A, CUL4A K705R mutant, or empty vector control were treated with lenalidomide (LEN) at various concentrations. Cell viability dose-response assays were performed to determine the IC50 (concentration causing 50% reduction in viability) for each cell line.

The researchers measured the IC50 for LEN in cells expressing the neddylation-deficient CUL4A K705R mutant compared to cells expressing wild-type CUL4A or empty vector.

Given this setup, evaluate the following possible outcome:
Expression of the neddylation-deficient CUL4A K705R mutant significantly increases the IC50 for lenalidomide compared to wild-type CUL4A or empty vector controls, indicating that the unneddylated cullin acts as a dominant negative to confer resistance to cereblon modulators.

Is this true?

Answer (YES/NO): YES